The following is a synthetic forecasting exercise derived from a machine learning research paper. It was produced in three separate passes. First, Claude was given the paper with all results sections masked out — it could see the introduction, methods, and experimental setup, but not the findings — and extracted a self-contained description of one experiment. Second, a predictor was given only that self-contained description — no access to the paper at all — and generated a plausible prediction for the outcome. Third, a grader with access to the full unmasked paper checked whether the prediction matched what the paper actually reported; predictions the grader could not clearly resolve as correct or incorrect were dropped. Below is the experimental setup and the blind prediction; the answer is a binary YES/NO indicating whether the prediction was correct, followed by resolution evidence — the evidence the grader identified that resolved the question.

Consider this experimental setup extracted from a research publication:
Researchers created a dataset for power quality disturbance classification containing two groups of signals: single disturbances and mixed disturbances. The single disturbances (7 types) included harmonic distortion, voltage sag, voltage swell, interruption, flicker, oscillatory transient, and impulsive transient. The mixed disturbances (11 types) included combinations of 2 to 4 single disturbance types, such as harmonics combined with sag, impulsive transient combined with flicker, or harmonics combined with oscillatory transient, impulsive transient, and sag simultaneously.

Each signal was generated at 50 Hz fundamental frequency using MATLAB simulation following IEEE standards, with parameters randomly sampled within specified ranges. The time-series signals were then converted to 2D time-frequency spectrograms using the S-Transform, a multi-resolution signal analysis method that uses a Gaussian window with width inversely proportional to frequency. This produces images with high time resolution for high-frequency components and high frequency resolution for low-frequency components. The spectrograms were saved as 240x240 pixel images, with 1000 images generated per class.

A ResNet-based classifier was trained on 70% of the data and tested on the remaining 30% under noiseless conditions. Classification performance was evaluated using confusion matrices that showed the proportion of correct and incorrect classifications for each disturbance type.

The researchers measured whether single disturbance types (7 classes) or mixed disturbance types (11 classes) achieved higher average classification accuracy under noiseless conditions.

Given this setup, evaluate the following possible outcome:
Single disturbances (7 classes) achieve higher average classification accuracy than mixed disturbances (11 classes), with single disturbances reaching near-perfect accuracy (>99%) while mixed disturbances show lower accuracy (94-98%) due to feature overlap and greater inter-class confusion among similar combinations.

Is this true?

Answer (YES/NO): NO